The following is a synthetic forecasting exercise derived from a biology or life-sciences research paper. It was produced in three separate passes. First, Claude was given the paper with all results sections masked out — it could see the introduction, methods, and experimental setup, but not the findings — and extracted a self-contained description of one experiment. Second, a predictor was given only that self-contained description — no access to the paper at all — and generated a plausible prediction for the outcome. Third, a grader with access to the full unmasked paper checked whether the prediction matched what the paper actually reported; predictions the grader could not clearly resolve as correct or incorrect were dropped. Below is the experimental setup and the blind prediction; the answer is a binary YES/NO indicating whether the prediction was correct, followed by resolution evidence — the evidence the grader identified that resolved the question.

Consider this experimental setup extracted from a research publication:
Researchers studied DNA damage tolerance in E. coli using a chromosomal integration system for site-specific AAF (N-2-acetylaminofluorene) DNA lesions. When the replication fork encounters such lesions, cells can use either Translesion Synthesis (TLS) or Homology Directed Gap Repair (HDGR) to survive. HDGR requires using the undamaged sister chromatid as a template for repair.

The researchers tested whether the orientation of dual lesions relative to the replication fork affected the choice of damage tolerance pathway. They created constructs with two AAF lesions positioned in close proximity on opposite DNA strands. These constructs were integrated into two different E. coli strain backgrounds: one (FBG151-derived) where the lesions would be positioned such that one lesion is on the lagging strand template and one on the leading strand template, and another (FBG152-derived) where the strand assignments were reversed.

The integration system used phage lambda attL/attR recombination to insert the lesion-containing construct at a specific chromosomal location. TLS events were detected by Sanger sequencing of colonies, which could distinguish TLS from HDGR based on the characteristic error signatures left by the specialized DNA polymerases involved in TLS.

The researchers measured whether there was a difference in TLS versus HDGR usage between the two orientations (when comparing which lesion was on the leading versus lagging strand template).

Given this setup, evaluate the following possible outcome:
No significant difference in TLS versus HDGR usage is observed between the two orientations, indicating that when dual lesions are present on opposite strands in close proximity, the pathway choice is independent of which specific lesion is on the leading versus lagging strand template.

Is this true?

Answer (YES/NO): YES